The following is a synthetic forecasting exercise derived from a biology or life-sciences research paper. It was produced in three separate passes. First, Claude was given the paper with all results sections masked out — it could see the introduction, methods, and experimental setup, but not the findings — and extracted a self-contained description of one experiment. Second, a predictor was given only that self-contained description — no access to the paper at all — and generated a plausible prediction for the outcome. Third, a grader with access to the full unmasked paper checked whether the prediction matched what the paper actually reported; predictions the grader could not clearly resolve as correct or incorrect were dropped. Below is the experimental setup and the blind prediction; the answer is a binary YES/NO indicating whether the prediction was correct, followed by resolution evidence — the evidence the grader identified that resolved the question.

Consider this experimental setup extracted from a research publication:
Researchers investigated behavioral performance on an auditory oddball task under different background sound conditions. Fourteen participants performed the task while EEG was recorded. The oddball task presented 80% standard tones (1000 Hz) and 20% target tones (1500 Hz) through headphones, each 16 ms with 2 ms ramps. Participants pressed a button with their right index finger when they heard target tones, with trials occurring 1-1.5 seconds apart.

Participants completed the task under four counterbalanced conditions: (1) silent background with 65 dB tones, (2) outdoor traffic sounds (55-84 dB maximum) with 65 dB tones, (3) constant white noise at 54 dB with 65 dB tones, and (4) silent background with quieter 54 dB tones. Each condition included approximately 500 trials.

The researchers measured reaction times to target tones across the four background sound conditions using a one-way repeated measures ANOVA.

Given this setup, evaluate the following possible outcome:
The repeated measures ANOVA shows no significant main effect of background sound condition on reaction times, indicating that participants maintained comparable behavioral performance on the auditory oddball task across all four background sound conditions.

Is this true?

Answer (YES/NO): YES